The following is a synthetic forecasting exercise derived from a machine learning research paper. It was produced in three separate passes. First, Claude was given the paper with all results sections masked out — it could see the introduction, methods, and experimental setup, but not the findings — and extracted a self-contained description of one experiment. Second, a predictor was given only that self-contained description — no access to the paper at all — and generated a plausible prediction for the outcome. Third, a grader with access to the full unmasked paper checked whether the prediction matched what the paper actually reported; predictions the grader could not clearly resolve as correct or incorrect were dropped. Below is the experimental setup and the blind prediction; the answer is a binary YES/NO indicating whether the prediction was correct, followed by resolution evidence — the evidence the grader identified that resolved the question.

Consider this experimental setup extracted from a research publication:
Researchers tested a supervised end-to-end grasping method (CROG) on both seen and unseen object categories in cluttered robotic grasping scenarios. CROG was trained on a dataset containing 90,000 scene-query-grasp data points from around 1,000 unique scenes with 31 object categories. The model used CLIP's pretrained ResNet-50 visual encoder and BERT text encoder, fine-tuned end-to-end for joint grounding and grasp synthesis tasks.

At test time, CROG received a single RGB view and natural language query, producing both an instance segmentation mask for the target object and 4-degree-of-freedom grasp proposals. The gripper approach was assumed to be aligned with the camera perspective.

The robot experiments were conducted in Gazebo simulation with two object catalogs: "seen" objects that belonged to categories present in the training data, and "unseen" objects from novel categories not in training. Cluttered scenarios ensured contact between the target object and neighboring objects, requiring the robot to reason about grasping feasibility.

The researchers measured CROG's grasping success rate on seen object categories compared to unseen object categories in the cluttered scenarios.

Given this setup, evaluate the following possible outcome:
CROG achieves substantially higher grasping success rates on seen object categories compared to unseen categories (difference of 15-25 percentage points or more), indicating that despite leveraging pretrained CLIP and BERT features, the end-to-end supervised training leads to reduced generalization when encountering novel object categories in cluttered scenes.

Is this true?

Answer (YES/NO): YES